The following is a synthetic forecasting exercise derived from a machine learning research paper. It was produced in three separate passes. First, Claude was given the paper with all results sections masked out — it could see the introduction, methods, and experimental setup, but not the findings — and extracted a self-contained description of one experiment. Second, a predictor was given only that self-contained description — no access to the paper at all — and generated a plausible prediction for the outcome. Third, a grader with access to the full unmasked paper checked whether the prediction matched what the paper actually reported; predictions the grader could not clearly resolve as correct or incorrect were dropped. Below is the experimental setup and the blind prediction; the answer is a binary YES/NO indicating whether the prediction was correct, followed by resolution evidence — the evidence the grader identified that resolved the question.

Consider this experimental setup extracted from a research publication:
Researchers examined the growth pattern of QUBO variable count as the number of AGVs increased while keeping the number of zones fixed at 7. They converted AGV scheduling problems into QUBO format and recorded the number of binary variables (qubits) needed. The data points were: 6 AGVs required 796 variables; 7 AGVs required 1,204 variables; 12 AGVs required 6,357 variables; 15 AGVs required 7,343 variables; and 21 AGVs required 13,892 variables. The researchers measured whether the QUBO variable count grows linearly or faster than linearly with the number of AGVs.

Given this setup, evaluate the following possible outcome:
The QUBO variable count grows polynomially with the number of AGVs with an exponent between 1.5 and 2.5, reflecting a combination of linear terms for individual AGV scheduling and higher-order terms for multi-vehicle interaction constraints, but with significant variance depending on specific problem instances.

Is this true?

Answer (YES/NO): NO